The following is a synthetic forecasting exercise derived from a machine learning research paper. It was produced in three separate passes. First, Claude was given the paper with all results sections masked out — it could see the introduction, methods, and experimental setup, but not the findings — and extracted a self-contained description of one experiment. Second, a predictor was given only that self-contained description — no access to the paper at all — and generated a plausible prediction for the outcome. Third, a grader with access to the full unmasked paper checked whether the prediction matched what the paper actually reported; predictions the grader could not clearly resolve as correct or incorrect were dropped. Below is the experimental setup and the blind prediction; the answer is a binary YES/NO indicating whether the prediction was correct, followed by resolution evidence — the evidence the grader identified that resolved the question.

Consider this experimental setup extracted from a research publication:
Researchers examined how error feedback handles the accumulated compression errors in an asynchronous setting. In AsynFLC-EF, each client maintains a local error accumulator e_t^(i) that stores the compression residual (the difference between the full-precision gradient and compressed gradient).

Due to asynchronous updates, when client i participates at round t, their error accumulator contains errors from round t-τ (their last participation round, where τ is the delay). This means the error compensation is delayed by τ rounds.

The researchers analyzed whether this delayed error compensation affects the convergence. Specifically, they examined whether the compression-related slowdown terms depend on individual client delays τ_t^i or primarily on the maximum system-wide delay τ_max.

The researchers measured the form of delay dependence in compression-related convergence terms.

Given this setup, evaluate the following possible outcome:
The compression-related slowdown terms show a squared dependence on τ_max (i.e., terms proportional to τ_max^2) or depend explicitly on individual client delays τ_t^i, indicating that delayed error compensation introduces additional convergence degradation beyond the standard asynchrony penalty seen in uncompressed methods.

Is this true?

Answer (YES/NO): YES